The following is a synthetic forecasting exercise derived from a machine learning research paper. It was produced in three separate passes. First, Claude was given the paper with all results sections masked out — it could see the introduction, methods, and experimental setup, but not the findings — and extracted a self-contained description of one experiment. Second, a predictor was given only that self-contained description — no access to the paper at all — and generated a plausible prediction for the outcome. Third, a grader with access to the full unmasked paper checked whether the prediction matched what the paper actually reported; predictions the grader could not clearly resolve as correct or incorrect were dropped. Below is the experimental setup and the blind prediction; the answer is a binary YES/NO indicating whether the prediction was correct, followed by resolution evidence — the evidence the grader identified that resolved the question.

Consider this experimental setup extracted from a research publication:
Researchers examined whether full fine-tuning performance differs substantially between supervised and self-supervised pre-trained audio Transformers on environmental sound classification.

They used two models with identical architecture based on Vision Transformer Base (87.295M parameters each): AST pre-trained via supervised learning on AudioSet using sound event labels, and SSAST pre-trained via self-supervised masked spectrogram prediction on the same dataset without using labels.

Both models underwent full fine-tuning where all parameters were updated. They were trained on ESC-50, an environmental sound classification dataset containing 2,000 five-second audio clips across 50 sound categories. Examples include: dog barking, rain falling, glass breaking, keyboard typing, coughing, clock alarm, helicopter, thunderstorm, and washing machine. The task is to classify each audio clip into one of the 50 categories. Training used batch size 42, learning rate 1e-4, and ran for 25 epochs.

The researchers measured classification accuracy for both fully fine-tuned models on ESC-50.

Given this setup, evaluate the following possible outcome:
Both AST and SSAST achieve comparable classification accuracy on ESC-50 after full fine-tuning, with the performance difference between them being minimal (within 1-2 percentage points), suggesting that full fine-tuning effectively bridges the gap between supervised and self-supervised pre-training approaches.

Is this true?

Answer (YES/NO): NO